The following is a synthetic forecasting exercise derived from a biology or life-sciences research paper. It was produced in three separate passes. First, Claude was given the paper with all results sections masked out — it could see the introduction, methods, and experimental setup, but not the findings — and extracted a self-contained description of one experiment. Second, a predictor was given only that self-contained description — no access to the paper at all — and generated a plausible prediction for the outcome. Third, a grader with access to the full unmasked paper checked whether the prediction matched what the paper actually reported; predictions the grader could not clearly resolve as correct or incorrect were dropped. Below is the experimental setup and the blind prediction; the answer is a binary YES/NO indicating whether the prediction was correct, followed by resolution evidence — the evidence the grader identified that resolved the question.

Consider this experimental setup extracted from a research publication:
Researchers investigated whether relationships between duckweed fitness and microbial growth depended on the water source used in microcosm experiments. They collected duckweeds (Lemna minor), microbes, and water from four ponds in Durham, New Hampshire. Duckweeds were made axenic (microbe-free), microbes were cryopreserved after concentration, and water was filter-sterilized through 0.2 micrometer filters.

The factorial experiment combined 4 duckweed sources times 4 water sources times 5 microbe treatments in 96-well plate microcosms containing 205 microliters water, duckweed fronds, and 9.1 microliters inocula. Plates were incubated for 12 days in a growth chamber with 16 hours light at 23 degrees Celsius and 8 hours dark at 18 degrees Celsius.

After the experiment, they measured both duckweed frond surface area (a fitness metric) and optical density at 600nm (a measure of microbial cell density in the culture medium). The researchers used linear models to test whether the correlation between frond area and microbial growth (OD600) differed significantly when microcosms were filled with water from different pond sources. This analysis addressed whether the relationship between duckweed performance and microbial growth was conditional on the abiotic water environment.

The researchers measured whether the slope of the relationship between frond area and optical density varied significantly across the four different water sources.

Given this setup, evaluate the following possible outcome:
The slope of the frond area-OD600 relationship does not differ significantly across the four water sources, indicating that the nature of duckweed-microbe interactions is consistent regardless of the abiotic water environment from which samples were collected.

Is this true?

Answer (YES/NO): YES